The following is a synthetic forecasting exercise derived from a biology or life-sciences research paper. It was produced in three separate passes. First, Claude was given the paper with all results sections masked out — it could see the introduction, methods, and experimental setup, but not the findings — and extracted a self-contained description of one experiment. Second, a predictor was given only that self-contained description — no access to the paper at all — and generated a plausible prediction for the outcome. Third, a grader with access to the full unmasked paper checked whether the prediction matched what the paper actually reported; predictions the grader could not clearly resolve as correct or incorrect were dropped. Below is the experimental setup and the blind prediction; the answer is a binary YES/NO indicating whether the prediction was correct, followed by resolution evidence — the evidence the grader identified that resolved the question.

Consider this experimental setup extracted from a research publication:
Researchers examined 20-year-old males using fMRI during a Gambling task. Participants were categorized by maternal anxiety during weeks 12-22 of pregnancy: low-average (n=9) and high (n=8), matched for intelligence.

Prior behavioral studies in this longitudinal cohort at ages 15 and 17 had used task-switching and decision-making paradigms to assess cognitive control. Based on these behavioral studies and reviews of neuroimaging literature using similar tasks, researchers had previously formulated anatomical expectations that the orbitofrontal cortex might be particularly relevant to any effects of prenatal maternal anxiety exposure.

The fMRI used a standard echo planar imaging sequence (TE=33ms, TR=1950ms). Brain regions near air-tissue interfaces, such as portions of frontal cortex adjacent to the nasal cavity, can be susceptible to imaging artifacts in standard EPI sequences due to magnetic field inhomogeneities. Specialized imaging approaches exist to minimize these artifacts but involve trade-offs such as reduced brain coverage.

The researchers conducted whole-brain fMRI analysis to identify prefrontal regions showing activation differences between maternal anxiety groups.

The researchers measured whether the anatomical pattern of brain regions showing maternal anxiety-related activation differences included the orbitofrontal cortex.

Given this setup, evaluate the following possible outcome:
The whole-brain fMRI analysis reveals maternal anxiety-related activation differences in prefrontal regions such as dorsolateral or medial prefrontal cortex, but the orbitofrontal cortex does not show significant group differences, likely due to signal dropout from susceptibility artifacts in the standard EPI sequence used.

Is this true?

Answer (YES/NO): NO